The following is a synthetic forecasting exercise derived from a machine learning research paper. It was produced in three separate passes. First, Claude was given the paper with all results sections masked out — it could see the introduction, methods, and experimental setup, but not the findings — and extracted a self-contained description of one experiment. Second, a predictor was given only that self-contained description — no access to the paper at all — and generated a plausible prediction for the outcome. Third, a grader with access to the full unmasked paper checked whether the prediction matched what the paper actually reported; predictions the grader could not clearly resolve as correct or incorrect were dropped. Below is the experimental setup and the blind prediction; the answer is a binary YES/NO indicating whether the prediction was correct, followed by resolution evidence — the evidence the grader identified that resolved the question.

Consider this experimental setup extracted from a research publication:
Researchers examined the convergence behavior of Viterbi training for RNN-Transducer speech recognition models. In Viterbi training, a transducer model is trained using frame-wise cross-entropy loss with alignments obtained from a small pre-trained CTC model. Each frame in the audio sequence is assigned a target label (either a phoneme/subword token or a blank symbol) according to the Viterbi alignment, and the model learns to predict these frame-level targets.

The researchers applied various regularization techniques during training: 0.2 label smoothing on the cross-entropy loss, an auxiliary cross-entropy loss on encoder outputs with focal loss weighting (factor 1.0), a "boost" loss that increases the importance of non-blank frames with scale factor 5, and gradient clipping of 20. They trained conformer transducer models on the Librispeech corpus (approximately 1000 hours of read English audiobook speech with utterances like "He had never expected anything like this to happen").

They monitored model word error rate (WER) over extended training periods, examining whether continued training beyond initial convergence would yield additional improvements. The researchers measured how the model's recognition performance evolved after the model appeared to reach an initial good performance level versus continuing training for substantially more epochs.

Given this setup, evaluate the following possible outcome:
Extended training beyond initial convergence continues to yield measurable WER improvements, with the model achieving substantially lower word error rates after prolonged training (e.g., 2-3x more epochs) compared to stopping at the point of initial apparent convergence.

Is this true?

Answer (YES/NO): NO